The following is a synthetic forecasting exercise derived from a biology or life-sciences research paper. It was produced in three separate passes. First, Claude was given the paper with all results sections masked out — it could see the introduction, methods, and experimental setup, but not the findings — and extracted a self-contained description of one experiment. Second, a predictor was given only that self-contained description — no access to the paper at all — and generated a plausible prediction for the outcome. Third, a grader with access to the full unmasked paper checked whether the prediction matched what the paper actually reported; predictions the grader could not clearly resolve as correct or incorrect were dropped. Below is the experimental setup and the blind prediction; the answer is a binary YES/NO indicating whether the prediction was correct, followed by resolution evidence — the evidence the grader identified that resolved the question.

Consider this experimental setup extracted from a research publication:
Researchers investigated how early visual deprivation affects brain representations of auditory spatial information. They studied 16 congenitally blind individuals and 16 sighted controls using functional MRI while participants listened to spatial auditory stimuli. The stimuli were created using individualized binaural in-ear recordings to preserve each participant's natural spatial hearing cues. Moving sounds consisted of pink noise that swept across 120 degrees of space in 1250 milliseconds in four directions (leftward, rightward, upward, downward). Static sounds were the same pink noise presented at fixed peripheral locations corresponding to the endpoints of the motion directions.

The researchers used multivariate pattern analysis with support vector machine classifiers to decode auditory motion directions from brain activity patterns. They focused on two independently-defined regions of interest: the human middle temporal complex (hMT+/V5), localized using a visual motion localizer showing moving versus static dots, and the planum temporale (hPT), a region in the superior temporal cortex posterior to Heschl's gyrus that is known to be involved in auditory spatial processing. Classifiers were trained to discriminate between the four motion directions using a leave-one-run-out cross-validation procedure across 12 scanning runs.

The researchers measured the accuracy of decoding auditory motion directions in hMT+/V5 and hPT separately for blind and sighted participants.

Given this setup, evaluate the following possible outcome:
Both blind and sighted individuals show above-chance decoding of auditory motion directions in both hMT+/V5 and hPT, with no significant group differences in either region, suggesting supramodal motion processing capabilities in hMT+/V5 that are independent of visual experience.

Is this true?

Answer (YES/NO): NO